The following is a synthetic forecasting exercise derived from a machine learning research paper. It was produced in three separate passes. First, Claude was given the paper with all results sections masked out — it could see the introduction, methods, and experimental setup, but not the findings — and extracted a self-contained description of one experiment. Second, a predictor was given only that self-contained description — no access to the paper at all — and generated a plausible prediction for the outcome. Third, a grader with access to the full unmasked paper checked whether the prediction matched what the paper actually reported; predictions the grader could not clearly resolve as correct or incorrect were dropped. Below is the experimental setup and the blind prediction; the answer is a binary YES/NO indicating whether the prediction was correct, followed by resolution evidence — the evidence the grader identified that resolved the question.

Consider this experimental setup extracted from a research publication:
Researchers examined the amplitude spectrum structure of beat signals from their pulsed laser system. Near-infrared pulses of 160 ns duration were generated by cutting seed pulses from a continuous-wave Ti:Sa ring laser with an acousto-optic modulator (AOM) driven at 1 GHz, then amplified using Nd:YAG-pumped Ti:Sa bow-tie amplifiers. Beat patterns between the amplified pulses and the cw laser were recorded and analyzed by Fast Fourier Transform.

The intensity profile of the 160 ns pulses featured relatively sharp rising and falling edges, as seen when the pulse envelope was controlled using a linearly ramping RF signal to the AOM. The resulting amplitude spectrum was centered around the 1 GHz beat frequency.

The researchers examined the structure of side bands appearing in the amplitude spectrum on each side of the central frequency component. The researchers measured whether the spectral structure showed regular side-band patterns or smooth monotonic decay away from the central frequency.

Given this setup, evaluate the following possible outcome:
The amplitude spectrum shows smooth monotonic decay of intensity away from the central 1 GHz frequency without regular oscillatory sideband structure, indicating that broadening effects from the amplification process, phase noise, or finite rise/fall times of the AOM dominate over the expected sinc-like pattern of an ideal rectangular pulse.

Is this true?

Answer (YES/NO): NO